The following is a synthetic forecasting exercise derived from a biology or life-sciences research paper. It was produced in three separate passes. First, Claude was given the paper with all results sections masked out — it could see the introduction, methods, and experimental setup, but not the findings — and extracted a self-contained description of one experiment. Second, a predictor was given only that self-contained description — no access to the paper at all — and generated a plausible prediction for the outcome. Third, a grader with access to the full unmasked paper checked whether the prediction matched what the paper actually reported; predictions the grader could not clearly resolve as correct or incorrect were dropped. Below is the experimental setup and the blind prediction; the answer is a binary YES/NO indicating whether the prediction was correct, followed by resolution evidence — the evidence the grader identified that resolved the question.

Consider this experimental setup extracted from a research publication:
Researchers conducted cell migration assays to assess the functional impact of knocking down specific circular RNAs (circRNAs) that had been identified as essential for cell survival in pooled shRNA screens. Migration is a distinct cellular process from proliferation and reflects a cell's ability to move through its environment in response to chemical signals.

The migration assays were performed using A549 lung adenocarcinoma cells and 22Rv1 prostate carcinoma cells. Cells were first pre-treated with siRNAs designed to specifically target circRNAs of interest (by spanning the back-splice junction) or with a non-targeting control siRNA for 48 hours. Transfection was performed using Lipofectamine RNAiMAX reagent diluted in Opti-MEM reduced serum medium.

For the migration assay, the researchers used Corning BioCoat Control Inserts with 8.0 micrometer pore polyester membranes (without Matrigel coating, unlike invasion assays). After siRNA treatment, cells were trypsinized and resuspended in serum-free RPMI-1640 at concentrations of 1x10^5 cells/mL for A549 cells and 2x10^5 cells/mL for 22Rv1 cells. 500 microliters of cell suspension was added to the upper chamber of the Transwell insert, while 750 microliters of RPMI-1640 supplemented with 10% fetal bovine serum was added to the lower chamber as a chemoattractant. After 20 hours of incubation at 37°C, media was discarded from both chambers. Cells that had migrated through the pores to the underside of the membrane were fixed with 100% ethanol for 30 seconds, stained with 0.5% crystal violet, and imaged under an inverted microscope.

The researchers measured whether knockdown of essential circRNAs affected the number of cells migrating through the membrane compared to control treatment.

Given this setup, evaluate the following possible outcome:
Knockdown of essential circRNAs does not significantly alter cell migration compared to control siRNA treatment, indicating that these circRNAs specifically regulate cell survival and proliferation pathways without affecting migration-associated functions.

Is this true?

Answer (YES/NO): NO